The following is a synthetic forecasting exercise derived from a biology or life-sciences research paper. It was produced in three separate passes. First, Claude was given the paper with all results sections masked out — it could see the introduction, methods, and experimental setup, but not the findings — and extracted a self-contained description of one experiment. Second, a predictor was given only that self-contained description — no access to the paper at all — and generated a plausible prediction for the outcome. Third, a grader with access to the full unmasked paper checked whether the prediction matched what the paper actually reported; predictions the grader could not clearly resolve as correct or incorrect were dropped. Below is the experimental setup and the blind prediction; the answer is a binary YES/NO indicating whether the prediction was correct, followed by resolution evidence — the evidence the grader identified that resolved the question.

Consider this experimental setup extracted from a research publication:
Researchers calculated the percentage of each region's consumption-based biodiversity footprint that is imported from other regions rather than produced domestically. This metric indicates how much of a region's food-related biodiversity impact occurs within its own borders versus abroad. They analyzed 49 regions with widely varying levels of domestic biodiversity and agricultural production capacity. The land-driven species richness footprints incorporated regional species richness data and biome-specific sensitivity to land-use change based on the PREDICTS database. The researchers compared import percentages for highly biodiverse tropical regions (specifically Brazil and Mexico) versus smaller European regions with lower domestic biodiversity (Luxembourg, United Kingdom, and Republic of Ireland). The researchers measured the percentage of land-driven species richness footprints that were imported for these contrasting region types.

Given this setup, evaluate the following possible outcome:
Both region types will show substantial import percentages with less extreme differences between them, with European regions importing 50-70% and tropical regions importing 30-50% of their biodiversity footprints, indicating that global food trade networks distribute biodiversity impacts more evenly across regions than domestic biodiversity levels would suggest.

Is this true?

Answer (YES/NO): NO